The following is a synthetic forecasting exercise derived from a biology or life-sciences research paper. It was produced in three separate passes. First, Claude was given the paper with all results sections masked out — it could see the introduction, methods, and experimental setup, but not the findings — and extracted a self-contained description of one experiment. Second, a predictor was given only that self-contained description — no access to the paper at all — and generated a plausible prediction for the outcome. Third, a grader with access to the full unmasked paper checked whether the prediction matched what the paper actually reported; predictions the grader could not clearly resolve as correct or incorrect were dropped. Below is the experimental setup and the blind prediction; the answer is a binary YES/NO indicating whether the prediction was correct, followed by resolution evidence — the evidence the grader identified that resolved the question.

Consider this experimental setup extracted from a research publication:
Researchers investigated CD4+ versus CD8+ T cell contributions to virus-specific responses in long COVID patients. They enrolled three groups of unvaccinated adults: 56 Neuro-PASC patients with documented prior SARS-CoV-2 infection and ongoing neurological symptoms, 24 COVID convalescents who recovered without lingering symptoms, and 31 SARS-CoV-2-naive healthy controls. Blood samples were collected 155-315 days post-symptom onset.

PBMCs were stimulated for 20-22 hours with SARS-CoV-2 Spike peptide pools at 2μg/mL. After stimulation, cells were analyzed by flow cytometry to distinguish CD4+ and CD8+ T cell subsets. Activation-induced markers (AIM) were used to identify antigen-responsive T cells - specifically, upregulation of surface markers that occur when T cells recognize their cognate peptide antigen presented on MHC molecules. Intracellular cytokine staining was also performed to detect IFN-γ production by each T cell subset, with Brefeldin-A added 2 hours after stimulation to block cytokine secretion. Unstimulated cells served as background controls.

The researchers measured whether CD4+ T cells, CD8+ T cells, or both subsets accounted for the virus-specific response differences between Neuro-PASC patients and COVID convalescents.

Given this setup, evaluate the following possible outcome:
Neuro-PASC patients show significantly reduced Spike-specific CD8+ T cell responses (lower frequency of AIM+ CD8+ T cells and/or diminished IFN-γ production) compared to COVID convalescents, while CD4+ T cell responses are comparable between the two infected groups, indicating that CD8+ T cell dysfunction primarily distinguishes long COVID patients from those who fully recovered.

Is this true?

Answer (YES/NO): NO